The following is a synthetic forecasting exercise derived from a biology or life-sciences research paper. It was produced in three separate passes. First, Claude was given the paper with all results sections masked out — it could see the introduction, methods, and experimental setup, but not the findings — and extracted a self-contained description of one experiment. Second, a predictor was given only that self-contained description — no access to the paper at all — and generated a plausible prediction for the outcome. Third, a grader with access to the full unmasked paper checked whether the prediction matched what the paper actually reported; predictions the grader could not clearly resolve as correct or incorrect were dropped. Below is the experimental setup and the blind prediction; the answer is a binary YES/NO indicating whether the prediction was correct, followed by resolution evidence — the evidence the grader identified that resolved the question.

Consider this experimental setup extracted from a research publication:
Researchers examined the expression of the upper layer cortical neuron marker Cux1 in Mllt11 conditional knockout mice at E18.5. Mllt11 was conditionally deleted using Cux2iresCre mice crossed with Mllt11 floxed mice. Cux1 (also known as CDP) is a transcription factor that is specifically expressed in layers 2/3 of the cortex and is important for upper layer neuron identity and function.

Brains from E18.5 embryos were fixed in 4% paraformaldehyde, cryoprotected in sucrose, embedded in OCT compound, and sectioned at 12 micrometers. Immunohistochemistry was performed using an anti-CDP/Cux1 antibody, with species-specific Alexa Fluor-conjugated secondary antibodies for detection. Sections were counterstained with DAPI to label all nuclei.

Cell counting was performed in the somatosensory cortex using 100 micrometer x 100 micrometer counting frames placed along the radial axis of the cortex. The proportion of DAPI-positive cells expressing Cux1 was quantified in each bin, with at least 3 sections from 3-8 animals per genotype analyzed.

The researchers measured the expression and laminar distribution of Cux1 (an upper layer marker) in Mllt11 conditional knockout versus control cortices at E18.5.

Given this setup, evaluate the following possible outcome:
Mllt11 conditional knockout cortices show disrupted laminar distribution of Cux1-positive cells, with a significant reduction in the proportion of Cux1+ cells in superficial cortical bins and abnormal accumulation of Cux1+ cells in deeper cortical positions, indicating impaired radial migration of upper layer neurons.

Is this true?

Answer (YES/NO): NO